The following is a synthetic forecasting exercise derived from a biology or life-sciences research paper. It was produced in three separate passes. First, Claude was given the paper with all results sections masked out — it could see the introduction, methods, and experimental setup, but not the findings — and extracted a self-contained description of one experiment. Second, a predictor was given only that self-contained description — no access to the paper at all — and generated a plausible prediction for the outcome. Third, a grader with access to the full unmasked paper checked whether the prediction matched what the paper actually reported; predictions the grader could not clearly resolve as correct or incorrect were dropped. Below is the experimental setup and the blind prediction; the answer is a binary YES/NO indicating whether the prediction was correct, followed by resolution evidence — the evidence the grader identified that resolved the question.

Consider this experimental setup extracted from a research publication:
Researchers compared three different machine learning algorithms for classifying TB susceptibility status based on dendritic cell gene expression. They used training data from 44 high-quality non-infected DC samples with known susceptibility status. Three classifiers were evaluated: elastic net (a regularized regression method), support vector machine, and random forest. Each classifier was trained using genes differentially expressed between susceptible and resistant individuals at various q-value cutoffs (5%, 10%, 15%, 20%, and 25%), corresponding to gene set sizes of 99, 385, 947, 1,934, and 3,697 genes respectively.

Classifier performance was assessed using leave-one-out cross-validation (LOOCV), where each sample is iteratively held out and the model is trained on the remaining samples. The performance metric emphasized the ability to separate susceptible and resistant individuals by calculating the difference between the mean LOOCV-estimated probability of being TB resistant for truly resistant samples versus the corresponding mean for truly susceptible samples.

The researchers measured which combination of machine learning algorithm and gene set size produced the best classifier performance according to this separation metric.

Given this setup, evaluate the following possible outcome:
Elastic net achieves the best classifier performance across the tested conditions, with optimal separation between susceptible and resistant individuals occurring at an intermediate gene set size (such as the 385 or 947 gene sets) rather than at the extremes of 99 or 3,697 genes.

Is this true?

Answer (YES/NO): NO